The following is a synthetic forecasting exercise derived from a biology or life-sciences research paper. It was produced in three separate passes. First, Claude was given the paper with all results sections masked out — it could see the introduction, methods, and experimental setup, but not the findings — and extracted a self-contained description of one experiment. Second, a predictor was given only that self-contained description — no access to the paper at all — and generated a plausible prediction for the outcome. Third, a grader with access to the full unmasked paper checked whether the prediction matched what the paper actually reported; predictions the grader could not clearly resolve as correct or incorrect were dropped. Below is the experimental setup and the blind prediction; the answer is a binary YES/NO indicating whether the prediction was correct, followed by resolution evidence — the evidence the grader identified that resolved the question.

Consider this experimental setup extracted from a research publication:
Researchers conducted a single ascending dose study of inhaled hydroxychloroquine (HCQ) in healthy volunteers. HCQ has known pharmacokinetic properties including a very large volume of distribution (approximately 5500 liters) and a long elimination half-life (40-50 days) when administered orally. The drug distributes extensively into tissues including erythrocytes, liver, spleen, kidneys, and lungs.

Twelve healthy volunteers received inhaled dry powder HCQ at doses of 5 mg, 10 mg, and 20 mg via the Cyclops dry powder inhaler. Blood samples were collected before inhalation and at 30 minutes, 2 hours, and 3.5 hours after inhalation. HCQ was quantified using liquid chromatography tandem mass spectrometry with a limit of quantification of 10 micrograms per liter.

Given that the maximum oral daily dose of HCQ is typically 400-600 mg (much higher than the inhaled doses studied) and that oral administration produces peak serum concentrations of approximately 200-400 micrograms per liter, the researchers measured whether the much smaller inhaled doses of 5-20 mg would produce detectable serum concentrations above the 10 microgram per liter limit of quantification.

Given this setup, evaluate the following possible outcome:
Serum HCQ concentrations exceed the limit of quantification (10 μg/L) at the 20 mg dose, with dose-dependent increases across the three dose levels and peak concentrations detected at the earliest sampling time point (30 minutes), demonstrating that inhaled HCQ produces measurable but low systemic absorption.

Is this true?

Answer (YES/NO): NO